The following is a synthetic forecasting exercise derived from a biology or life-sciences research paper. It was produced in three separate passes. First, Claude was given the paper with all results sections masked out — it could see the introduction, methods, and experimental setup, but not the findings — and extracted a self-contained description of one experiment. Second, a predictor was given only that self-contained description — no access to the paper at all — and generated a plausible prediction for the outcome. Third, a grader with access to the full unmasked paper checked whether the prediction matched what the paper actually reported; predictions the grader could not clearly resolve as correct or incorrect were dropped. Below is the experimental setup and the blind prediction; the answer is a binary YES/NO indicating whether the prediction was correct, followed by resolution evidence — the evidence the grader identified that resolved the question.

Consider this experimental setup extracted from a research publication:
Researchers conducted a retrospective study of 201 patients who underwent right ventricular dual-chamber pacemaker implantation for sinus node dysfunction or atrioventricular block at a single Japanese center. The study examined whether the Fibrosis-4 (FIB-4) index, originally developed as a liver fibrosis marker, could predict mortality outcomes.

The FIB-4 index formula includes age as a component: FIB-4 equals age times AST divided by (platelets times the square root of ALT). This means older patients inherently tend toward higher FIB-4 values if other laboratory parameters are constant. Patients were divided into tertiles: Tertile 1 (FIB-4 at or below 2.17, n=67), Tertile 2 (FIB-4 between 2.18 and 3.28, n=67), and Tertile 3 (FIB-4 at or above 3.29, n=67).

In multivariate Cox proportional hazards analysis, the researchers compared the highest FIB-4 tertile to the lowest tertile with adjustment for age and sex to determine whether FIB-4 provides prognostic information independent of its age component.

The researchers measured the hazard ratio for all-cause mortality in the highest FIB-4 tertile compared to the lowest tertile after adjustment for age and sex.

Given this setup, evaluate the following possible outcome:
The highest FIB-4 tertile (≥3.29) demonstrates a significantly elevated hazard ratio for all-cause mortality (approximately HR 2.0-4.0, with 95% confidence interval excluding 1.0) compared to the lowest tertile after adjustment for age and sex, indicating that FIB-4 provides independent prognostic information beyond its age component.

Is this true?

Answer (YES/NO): NO